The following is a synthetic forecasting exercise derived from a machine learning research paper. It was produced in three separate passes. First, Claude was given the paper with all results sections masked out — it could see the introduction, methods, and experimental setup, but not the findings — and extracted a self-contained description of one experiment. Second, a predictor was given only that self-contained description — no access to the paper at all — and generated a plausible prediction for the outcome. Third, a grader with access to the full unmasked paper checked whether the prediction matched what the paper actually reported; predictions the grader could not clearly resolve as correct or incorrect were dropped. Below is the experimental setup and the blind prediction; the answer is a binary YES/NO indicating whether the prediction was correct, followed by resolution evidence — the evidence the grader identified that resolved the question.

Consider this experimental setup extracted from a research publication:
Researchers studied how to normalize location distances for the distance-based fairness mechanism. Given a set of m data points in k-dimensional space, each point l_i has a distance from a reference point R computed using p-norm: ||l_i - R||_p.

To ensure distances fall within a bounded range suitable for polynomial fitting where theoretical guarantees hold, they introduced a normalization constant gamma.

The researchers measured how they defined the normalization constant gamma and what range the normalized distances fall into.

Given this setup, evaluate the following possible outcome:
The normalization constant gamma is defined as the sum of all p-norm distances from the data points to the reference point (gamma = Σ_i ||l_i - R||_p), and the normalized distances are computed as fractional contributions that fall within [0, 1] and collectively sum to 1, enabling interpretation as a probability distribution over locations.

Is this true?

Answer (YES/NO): NO